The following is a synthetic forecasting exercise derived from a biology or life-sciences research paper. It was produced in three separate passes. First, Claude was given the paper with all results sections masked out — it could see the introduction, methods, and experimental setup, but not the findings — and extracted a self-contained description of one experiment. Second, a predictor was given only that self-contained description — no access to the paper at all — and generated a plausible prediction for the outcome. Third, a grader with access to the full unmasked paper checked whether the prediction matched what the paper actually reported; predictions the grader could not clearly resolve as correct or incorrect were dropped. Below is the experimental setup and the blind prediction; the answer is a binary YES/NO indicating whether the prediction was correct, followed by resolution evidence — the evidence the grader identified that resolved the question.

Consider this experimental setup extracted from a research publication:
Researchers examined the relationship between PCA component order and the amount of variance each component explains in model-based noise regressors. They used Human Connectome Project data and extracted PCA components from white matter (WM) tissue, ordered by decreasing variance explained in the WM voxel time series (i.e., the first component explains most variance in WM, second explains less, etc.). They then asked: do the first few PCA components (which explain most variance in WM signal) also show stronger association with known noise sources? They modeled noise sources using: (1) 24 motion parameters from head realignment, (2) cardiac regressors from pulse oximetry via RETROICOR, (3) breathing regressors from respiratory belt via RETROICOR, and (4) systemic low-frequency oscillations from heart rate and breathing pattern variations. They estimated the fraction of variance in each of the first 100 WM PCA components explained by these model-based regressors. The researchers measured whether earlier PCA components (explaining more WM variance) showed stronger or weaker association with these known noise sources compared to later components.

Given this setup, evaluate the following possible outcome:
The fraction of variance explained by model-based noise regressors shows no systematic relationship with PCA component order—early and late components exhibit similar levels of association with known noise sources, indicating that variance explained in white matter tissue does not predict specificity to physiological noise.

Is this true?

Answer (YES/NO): NO